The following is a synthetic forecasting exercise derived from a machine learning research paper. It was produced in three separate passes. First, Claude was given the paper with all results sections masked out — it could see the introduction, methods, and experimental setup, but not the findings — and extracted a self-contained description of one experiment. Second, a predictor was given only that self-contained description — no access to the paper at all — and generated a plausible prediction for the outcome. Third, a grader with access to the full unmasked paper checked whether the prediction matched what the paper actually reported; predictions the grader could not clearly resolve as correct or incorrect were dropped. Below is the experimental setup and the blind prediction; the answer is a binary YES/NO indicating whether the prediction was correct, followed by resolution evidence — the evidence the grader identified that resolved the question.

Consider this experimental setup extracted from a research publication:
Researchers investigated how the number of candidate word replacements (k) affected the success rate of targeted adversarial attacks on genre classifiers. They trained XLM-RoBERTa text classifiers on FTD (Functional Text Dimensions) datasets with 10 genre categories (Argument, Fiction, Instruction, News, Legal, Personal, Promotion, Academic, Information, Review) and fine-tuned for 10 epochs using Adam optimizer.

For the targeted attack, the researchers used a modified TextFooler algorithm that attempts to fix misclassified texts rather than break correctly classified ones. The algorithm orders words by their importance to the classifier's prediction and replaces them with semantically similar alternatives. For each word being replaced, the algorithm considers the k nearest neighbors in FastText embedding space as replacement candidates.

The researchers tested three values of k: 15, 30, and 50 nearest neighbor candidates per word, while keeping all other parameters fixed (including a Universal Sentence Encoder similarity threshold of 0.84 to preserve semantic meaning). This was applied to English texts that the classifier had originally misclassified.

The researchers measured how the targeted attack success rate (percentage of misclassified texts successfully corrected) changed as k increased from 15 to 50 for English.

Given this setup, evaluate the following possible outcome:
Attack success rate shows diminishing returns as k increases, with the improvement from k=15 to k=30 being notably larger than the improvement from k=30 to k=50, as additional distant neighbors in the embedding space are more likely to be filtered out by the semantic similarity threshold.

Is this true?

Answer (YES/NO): YES